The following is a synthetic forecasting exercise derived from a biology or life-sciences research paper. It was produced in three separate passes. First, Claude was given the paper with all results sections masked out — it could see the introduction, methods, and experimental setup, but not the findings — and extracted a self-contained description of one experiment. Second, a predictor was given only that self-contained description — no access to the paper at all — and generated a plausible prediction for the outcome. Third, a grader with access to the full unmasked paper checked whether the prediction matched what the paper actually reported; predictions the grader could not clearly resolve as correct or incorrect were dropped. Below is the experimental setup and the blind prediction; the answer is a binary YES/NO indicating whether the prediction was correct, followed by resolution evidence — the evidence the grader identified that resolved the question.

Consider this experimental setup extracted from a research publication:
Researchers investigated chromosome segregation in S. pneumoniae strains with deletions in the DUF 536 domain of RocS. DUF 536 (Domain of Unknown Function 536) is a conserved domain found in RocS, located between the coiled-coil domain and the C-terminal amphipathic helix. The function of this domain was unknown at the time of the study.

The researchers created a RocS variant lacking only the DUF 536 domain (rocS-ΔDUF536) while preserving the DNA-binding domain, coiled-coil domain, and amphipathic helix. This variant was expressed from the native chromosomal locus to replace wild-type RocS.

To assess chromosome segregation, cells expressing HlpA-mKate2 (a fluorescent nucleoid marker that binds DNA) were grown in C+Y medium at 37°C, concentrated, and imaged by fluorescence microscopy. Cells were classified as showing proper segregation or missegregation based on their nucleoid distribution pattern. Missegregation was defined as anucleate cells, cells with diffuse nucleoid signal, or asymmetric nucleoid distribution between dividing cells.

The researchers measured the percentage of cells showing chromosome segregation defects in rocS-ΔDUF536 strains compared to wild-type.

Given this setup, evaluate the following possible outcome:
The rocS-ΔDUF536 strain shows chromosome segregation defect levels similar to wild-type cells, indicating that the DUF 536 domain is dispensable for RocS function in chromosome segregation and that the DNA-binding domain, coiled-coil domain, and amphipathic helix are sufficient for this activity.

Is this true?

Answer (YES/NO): NO